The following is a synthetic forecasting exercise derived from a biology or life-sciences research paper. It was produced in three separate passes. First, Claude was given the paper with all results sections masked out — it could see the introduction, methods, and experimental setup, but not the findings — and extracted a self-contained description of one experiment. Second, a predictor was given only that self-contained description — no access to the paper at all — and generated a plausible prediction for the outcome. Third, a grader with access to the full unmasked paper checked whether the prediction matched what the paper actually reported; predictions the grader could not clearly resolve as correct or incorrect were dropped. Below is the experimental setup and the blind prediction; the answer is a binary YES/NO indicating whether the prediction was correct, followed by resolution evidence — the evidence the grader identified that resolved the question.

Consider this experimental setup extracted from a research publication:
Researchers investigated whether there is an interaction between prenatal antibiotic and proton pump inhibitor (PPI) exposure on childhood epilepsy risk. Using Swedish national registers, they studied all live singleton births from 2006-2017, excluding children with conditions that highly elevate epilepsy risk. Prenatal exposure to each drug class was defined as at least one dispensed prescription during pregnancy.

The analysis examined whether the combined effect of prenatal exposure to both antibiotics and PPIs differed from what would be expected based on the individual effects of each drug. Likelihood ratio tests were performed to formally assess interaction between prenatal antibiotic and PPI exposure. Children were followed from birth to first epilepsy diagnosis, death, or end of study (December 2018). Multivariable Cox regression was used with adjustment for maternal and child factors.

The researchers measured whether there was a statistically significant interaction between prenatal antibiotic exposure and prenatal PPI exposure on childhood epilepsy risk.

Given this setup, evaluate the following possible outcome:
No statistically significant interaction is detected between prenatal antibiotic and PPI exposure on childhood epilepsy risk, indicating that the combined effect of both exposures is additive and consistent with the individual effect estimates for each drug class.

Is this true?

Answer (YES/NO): YES